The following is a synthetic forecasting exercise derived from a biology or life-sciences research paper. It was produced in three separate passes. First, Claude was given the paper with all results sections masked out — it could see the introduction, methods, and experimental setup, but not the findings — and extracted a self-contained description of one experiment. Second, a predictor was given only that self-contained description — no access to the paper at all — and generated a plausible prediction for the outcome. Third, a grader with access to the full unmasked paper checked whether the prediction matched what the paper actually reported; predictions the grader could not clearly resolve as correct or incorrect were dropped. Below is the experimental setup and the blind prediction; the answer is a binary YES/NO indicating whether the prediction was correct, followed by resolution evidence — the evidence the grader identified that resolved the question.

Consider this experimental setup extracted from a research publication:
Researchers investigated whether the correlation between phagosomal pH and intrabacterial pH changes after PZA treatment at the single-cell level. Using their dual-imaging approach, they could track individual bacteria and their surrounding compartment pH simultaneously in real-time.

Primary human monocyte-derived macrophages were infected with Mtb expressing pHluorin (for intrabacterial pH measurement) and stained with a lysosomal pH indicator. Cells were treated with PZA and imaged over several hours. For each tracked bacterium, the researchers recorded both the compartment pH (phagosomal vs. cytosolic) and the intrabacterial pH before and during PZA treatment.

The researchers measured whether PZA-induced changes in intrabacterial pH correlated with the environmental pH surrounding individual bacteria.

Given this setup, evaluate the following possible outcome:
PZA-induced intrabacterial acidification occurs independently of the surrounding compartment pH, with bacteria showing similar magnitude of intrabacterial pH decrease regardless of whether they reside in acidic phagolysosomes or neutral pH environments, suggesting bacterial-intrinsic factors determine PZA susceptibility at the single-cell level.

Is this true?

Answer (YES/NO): NO